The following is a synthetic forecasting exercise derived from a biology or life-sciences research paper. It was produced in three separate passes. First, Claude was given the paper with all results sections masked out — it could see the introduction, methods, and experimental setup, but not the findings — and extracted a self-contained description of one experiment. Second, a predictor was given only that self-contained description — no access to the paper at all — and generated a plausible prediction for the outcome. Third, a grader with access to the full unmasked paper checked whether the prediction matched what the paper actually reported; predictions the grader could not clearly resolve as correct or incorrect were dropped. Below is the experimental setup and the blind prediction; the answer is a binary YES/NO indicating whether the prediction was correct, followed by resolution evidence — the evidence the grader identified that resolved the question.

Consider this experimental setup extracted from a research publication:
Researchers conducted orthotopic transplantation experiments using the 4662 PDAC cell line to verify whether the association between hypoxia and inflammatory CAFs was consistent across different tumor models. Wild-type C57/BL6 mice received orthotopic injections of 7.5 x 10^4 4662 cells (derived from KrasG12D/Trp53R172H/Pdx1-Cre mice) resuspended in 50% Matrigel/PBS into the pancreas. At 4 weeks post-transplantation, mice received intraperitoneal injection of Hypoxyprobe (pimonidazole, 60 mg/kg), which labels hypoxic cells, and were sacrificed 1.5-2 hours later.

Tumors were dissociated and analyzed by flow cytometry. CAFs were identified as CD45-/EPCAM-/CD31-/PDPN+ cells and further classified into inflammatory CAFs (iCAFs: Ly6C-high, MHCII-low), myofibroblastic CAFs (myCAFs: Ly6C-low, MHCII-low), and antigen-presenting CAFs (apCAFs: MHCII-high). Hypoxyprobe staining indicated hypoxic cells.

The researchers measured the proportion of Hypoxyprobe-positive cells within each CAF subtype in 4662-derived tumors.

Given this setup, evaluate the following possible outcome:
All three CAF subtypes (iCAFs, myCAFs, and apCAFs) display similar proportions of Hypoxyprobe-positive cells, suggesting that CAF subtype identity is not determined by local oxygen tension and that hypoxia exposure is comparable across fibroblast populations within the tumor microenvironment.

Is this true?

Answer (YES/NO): NO